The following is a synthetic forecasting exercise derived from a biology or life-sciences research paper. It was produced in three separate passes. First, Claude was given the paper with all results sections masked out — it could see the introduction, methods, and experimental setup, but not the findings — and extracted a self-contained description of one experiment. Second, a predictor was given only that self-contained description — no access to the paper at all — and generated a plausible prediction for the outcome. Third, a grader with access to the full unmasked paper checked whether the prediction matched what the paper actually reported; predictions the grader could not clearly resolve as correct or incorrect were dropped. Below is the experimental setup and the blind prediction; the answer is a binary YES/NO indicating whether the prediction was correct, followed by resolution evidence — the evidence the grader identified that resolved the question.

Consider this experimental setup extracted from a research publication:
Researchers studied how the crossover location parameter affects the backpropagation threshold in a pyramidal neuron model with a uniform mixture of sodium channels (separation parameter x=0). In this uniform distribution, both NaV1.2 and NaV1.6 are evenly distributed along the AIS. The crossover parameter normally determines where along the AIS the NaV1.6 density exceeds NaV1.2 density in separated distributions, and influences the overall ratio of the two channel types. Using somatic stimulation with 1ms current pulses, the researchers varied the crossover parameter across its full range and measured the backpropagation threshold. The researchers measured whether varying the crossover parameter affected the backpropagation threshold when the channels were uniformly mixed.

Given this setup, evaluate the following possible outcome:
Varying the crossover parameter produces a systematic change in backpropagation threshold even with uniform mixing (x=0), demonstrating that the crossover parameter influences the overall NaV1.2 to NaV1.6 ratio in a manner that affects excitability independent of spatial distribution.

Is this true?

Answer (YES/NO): NO